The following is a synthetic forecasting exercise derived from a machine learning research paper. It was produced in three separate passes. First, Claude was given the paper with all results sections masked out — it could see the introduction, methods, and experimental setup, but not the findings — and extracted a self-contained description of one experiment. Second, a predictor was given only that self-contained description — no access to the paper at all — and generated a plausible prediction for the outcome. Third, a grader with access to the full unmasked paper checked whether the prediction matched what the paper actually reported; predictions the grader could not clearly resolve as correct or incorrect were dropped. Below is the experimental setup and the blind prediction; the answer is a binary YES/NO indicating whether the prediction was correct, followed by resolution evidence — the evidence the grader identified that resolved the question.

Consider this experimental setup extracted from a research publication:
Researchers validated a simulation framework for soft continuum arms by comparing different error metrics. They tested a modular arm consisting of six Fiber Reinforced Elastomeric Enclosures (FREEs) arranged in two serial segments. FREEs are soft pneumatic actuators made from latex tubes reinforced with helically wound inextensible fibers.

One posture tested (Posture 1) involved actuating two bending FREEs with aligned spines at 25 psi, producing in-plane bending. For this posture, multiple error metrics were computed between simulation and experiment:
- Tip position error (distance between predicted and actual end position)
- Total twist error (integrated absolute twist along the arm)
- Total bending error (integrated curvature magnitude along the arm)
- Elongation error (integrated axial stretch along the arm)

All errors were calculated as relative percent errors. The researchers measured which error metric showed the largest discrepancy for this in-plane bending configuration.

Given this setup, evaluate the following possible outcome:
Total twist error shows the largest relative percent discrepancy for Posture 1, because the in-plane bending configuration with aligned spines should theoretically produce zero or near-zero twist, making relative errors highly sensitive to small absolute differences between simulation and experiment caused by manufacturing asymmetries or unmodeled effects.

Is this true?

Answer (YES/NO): NO